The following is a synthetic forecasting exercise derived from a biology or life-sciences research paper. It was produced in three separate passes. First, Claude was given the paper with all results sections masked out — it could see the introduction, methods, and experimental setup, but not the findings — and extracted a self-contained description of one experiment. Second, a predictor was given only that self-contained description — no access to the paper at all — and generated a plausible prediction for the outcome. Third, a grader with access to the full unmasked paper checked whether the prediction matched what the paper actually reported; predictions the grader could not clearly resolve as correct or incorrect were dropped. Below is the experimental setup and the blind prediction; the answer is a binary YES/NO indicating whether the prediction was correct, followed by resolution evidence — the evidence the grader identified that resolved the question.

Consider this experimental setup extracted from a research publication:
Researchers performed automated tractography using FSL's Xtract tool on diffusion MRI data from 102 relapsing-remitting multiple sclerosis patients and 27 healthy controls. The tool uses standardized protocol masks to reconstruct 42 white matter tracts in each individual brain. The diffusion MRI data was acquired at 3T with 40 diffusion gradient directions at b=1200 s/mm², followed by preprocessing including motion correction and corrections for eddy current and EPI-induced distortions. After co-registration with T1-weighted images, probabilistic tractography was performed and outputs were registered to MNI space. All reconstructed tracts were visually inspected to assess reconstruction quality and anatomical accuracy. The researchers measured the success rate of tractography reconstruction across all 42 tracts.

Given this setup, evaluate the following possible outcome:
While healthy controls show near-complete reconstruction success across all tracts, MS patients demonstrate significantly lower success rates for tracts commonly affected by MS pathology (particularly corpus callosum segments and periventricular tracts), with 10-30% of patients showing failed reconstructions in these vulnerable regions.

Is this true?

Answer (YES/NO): NO